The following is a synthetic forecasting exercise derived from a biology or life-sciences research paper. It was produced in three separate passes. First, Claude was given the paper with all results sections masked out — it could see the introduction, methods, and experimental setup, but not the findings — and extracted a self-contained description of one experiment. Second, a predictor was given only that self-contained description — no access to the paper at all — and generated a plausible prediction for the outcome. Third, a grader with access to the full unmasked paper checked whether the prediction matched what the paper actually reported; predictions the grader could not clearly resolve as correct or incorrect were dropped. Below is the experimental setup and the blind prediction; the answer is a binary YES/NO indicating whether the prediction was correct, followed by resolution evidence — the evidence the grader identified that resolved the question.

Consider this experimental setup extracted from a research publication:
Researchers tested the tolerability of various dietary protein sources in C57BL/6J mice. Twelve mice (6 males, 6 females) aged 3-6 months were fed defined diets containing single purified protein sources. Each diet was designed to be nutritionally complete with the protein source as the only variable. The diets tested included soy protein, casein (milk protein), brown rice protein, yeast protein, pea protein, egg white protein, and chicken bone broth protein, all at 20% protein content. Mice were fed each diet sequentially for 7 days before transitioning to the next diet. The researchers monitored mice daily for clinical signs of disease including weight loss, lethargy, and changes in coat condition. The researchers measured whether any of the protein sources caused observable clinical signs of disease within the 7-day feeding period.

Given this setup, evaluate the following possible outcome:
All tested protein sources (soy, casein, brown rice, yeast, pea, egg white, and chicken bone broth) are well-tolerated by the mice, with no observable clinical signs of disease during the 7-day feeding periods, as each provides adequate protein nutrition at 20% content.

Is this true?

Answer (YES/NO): NO